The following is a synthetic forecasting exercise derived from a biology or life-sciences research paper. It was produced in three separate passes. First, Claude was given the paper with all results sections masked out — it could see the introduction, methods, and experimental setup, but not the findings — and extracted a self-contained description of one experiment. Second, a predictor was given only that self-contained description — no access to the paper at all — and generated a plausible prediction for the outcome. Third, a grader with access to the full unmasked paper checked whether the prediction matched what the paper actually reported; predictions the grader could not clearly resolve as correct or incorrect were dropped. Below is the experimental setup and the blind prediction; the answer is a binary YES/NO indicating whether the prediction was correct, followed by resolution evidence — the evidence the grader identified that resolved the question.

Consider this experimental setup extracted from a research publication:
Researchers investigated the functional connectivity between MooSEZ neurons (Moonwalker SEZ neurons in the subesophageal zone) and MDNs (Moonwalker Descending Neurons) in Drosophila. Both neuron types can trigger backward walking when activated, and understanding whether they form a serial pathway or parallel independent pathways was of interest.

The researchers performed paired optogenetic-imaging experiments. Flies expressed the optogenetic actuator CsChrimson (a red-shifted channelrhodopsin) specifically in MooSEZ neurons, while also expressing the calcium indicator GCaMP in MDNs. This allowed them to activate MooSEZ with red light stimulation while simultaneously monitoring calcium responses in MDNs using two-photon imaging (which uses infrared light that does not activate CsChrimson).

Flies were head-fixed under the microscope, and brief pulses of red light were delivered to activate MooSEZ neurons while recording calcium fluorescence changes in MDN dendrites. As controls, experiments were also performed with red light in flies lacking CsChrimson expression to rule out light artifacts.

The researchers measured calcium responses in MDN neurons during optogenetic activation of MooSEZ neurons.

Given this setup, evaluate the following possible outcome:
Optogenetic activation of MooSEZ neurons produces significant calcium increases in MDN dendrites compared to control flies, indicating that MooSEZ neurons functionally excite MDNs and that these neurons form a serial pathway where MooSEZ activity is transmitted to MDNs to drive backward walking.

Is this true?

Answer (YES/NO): NO